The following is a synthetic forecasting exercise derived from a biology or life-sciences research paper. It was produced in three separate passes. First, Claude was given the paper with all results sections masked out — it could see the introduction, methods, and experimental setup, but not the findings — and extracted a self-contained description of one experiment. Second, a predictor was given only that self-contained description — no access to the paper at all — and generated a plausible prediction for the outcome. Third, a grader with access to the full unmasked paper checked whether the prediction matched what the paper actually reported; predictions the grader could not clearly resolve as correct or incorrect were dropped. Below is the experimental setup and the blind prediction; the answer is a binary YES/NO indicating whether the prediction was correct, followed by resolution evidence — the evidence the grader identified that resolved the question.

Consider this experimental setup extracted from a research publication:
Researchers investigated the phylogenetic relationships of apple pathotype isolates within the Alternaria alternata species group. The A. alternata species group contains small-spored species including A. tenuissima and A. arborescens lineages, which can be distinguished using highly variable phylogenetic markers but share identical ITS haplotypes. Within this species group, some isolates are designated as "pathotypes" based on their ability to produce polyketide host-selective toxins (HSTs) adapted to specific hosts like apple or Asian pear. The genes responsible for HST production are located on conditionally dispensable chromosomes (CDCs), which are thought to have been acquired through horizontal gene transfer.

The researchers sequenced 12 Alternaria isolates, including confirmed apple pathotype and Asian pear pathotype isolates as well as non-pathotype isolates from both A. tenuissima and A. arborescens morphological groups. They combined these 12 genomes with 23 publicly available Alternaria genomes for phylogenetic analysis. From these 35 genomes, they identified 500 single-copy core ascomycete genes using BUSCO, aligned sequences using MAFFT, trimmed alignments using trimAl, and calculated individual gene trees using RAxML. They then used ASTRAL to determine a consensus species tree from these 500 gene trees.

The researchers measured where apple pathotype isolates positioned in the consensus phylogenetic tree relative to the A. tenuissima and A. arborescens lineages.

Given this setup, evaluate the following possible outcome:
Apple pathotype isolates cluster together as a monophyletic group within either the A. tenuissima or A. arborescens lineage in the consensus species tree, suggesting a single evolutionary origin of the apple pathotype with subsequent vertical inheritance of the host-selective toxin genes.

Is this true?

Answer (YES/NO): NO